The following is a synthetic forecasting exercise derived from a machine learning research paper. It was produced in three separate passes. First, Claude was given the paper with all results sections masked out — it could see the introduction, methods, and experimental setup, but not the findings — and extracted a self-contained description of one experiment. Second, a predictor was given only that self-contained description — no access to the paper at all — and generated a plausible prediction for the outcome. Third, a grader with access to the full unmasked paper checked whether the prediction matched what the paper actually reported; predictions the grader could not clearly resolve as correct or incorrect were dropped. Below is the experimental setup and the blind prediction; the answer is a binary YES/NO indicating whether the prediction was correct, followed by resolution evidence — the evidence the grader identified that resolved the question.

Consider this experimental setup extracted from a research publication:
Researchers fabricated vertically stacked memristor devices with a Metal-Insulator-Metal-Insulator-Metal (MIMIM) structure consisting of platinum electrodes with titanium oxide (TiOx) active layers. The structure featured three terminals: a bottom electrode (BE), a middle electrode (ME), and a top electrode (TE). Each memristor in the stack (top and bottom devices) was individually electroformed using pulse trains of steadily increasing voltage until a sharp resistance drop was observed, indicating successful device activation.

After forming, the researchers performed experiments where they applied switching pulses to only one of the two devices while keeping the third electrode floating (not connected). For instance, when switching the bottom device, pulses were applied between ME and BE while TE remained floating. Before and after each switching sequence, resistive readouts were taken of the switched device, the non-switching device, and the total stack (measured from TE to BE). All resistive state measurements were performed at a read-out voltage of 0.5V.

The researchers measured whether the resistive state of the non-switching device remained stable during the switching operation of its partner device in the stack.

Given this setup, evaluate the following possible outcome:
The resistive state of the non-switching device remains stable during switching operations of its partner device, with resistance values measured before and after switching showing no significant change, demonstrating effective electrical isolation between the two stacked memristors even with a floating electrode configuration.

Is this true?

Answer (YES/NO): YES